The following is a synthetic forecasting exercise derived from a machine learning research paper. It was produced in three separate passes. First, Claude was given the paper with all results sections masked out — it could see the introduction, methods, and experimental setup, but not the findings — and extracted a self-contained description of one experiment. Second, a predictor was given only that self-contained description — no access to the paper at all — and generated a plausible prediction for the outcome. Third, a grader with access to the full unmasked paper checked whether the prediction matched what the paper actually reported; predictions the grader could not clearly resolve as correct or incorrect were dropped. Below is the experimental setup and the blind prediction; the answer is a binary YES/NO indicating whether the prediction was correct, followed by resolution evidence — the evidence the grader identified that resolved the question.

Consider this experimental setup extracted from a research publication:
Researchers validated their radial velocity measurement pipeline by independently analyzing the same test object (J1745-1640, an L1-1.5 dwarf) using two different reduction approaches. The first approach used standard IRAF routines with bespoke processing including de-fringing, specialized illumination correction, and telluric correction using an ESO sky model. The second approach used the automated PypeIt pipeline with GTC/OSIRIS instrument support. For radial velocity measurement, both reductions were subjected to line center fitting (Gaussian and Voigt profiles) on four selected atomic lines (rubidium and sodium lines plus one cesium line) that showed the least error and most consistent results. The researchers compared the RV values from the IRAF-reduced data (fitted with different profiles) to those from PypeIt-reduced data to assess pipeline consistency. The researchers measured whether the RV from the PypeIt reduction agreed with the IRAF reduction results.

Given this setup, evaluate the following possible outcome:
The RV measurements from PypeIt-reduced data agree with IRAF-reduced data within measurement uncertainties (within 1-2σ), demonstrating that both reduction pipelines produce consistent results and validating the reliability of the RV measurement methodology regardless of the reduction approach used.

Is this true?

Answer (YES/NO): YES